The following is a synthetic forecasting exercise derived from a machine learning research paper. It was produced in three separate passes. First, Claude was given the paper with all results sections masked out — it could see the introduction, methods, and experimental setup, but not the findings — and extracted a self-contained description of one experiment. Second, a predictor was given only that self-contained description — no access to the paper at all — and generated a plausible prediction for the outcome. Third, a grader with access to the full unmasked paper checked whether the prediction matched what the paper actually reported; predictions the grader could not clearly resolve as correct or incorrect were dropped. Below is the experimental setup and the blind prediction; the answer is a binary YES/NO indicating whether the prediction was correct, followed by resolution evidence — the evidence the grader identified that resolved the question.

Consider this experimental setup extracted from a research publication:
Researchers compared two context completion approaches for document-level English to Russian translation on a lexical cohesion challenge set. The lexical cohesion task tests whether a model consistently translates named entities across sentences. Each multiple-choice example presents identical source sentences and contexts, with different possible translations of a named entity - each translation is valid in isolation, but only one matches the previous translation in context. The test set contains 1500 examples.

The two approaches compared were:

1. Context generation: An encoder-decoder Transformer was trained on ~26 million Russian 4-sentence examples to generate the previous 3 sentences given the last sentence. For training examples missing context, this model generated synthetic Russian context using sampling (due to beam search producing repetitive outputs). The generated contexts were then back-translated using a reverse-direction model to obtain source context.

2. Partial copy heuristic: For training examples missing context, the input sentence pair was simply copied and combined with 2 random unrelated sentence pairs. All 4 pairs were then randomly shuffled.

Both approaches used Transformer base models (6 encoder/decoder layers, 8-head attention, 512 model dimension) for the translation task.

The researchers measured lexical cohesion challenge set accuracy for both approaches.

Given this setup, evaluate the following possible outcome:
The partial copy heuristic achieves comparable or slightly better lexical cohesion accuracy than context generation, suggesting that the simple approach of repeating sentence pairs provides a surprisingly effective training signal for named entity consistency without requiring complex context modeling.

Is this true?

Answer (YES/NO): NO